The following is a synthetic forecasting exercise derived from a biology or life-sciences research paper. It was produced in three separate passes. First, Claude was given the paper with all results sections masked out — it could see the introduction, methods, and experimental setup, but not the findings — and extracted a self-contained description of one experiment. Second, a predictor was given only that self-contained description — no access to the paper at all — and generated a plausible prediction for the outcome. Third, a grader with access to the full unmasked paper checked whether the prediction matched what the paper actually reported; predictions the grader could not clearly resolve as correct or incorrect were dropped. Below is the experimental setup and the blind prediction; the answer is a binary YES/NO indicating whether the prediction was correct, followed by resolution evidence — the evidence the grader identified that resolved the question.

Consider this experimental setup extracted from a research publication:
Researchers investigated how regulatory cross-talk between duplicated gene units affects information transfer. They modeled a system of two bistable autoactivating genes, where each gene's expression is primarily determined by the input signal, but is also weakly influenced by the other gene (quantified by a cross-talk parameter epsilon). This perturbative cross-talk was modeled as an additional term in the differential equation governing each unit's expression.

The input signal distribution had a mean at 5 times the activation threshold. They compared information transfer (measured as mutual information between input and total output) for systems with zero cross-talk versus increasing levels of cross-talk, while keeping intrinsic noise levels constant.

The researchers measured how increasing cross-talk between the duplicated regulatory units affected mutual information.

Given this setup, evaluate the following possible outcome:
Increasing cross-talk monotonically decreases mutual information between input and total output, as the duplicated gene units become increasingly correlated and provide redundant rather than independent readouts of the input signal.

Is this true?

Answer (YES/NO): YES